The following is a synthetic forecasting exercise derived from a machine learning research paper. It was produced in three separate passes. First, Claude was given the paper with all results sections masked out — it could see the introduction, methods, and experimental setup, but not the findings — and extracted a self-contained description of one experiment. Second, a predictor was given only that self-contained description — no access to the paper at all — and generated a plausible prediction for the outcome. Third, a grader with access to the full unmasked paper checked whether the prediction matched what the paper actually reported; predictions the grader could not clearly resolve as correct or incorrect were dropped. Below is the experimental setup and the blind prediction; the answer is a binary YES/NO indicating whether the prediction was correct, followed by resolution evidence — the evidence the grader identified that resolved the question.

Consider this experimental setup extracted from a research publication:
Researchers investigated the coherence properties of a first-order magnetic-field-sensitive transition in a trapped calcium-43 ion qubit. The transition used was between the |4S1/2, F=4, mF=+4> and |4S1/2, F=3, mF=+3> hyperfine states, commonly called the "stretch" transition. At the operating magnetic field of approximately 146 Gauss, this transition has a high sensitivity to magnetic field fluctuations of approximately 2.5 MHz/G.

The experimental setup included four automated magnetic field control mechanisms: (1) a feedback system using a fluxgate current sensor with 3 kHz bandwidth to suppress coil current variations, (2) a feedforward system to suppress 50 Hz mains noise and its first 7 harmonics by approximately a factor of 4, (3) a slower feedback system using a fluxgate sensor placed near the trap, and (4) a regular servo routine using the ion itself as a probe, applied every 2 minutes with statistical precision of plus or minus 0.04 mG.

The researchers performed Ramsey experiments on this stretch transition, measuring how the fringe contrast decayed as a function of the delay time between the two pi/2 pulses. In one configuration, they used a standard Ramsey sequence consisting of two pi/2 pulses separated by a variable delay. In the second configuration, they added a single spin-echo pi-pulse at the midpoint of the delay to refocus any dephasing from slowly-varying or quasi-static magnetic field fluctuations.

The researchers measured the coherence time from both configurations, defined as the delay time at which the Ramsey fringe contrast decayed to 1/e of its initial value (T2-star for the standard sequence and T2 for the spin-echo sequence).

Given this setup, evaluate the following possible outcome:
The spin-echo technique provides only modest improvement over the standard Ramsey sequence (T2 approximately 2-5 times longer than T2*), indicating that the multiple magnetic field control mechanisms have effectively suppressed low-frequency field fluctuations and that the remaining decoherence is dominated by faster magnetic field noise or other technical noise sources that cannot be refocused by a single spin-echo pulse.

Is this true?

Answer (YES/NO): NO